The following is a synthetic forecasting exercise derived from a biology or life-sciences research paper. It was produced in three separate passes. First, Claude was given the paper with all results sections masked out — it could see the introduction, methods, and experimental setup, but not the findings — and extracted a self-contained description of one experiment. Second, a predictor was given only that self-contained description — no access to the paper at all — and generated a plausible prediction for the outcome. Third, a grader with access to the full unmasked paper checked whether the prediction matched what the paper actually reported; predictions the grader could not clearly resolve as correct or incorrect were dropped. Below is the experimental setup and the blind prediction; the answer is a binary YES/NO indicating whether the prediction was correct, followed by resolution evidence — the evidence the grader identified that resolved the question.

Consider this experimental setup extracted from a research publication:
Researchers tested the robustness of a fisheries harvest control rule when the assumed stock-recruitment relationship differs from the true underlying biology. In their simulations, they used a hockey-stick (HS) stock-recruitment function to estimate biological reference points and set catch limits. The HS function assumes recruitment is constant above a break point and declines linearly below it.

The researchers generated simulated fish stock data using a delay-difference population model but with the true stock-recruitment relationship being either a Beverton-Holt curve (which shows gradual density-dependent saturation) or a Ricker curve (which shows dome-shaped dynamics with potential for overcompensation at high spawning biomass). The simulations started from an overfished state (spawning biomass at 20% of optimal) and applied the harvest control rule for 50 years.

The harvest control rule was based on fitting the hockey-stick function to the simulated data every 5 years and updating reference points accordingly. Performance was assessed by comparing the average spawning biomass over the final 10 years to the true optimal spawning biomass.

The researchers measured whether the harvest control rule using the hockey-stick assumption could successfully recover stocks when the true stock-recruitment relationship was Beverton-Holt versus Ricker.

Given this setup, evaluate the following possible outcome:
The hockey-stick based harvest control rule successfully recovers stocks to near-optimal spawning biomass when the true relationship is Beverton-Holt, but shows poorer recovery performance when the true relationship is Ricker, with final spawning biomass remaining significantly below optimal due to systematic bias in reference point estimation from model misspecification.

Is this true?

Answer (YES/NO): NO